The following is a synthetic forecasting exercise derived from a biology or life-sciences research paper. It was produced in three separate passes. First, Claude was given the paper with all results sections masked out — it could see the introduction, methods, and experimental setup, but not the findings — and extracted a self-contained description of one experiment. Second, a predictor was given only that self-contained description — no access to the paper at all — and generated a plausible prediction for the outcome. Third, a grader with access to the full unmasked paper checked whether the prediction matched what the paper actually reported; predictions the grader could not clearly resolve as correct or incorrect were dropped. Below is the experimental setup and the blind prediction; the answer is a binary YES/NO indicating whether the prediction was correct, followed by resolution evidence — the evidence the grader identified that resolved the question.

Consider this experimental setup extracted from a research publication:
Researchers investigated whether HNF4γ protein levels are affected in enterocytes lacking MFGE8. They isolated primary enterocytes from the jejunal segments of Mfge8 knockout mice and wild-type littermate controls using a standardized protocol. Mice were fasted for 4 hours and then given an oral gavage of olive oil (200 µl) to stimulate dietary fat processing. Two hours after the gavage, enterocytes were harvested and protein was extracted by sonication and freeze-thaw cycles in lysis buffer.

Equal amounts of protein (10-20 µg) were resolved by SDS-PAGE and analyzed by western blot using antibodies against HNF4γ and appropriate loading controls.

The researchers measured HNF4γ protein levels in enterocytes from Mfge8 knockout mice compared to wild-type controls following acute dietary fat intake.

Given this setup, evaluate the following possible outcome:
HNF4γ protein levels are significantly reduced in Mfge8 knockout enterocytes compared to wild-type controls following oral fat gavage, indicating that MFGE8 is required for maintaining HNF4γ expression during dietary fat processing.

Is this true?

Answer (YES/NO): YES